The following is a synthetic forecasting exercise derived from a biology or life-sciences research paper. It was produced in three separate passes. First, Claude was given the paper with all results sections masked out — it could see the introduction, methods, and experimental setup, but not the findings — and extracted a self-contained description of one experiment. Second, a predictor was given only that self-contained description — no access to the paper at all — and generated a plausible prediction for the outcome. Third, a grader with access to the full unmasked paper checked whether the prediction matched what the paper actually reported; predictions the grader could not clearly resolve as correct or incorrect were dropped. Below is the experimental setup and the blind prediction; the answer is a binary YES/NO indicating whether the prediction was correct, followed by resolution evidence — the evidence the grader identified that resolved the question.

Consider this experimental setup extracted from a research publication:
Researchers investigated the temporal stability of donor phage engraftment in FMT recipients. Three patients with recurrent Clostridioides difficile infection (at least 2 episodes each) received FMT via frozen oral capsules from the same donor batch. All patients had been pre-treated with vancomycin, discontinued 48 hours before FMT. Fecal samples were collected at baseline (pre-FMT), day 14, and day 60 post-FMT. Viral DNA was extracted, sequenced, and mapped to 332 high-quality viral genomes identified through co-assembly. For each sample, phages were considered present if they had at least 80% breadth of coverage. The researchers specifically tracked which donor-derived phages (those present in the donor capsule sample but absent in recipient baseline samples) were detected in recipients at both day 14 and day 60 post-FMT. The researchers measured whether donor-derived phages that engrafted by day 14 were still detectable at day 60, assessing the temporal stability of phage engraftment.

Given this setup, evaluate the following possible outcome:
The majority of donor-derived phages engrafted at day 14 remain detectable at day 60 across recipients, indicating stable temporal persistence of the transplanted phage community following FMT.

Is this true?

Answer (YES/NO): YES